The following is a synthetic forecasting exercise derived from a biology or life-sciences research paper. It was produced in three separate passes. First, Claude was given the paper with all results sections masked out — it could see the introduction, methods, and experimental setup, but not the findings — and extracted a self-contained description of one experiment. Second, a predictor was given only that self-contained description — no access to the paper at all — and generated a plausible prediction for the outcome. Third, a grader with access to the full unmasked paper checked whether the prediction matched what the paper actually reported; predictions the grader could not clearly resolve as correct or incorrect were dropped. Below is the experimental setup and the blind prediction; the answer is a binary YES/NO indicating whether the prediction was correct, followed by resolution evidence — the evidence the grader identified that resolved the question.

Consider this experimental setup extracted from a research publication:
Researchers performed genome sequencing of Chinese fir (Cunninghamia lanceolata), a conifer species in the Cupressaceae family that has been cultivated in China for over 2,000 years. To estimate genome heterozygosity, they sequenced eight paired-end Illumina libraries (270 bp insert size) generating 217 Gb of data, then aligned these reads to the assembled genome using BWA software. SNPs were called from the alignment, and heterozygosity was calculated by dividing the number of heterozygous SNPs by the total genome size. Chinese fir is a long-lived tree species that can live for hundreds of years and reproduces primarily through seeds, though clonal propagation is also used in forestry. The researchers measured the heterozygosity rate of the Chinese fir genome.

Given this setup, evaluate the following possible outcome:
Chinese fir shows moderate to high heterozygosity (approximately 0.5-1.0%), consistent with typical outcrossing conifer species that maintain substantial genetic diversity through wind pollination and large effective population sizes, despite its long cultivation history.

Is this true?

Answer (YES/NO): YES